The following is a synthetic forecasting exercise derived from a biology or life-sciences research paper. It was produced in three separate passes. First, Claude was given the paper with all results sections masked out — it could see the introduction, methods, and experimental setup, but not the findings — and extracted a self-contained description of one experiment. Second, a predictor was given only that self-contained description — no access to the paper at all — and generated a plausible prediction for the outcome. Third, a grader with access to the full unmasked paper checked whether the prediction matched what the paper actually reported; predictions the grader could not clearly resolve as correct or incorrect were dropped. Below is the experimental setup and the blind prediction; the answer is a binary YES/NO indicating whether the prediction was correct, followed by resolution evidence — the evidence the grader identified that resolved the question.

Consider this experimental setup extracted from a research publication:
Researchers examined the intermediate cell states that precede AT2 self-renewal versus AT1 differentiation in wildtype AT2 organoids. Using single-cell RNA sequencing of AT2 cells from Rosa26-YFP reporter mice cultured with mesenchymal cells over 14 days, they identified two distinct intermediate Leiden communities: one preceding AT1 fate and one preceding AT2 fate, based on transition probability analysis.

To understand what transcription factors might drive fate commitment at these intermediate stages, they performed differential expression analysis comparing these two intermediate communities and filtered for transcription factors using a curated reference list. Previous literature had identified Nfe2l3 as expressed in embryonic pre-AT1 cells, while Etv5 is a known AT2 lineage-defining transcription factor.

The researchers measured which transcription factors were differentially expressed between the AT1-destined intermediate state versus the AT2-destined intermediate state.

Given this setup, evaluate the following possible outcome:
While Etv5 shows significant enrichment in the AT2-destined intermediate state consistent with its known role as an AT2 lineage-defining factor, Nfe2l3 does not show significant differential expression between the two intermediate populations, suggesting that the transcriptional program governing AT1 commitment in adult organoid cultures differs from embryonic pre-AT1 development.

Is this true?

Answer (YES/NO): NO